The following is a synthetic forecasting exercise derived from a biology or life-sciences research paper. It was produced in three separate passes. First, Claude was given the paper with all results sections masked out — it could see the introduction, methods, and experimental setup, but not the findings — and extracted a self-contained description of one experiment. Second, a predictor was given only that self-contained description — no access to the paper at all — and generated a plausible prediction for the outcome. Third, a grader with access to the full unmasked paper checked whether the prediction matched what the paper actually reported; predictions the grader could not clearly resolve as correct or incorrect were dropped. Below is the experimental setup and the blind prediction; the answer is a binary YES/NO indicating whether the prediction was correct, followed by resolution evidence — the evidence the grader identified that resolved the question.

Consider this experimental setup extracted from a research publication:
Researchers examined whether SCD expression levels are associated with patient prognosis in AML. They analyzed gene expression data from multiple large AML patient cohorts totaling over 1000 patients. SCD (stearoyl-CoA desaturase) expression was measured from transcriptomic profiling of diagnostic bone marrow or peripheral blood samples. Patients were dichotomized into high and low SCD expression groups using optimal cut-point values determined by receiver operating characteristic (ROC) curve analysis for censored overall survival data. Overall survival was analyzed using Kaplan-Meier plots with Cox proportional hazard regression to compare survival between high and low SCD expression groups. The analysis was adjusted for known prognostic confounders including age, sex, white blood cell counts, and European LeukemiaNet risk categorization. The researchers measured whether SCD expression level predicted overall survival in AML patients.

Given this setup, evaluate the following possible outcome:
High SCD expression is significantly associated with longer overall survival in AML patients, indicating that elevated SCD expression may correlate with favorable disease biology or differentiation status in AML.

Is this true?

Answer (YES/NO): NO